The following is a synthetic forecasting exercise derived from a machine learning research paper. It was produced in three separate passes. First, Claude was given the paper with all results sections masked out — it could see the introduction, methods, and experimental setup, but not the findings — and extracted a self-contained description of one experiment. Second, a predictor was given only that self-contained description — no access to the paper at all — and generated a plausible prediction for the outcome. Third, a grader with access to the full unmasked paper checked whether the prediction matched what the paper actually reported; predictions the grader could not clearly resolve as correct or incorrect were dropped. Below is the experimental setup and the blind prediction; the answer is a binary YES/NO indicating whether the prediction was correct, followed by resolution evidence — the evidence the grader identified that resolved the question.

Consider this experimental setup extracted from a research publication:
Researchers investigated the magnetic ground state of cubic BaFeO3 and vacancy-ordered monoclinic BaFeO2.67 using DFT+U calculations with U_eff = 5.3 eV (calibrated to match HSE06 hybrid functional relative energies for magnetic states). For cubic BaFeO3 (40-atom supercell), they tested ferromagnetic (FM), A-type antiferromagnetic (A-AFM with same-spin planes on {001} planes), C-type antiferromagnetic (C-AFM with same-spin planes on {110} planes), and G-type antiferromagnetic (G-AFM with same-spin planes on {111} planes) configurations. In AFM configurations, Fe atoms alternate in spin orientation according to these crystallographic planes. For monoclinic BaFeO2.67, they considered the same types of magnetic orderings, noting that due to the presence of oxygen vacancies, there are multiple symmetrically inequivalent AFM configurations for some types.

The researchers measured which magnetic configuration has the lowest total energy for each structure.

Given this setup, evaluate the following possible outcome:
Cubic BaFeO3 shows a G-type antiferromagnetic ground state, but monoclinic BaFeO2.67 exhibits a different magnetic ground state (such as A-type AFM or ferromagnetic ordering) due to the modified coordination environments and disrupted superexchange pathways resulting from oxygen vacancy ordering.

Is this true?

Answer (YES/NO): NO